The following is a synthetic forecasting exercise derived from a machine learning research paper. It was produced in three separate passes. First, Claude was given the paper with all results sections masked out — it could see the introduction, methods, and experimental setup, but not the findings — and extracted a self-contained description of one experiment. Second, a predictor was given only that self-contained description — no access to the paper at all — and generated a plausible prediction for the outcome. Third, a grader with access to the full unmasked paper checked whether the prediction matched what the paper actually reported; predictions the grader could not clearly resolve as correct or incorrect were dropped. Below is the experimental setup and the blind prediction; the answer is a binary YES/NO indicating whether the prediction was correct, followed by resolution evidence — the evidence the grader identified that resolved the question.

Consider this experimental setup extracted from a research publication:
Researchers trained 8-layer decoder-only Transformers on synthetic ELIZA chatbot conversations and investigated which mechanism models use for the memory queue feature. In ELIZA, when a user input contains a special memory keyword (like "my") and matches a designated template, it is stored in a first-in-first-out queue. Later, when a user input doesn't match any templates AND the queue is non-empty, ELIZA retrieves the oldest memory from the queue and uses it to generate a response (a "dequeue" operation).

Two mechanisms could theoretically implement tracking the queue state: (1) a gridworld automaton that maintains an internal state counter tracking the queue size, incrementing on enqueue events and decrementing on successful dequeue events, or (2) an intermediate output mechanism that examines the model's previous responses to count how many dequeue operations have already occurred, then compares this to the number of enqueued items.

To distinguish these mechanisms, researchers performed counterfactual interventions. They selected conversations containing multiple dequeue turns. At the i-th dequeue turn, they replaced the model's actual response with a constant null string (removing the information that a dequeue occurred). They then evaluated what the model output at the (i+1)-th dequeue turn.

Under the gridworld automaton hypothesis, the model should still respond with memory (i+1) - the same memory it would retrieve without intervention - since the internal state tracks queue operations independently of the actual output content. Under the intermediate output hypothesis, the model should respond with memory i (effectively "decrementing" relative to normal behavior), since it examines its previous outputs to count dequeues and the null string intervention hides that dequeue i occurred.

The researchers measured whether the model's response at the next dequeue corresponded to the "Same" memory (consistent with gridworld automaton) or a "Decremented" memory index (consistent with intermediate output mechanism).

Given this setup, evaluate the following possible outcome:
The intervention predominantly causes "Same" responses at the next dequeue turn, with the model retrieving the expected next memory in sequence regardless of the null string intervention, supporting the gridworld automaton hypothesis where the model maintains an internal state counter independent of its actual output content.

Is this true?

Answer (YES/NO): NO